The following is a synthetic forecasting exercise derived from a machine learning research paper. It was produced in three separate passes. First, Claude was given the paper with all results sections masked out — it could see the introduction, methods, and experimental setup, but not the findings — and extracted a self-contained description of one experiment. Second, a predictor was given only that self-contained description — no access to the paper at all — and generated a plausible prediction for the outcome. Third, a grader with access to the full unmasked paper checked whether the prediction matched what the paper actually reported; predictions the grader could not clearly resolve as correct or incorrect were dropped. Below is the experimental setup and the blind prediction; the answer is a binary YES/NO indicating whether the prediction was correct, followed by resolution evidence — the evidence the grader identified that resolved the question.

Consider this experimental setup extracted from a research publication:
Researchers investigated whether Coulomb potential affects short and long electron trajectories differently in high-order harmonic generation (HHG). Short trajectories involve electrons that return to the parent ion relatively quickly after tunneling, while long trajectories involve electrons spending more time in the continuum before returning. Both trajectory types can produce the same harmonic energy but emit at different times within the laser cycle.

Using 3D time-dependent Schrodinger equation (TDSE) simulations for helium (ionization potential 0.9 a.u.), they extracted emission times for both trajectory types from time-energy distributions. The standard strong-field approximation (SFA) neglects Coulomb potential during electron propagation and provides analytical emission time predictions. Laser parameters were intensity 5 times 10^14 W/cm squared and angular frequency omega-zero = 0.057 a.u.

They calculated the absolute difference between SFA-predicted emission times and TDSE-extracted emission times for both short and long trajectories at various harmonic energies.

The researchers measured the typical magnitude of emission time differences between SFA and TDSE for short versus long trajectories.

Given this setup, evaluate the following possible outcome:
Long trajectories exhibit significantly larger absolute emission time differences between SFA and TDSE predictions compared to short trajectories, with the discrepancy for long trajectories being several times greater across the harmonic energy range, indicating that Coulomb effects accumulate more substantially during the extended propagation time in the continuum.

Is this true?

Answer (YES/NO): NO